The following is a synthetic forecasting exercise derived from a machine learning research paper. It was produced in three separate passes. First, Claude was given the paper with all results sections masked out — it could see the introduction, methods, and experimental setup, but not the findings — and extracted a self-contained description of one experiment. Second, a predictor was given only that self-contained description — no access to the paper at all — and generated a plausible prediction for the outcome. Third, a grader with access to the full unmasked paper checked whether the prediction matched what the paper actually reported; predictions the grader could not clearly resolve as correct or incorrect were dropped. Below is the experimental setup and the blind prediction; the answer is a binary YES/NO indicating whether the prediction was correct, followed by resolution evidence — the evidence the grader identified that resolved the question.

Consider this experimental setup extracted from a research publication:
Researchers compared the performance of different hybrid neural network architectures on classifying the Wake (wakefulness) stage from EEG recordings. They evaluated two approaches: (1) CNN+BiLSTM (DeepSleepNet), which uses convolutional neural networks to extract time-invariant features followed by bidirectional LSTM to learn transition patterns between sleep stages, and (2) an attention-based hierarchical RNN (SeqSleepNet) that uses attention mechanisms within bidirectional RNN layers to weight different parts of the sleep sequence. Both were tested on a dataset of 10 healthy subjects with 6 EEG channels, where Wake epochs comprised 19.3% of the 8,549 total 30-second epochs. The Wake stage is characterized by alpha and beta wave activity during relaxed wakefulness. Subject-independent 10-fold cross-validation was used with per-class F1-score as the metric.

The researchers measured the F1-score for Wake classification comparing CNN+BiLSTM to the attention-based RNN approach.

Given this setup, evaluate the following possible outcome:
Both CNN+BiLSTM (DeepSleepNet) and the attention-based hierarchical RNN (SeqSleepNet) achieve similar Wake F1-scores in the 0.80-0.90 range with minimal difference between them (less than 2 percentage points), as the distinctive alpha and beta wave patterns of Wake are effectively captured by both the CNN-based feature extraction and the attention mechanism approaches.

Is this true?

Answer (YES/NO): NO